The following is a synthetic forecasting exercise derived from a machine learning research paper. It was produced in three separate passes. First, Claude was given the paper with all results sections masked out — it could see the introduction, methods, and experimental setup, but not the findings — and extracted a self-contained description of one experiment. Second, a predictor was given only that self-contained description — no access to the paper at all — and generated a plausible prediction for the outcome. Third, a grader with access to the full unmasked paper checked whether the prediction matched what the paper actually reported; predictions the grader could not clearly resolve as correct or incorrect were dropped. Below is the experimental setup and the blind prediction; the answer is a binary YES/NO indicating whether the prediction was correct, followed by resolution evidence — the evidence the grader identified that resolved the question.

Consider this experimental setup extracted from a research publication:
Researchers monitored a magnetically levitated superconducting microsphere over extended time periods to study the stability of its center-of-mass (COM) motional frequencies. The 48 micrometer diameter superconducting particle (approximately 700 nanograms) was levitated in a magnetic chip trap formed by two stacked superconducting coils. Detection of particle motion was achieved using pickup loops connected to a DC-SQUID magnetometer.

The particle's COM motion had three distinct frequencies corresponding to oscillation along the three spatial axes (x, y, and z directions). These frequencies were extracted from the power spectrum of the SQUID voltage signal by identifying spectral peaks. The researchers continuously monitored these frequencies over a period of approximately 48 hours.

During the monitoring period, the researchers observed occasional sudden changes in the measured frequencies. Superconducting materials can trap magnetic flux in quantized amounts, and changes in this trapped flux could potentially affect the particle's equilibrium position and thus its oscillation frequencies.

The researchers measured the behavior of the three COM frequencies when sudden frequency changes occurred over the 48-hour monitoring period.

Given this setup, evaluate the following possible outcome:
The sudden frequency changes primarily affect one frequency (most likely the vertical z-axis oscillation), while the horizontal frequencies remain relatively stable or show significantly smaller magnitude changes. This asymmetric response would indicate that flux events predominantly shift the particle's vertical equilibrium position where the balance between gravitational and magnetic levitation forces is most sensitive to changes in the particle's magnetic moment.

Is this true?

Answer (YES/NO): NO